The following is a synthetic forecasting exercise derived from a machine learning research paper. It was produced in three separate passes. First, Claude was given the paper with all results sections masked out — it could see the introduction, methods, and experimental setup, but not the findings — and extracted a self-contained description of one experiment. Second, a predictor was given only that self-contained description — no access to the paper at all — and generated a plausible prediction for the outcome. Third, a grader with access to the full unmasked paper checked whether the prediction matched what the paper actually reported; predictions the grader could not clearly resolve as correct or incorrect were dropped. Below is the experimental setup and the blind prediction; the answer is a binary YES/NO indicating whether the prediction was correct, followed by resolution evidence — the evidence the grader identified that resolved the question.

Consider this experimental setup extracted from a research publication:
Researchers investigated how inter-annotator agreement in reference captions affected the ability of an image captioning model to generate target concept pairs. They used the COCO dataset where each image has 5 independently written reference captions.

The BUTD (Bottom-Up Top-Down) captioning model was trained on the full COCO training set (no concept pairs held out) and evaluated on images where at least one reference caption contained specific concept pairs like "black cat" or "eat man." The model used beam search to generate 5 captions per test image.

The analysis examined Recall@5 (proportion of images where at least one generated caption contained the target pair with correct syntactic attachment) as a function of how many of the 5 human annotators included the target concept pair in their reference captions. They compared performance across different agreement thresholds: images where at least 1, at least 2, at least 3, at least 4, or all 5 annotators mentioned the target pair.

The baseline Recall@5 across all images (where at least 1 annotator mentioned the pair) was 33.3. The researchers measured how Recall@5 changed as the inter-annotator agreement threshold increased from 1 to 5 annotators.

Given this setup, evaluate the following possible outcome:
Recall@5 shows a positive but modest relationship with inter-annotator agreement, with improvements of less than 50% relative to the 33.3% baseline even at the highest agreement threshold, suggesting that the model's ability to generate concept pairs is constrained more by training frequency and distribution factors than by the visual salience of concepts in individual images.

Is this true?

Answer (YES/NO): NO